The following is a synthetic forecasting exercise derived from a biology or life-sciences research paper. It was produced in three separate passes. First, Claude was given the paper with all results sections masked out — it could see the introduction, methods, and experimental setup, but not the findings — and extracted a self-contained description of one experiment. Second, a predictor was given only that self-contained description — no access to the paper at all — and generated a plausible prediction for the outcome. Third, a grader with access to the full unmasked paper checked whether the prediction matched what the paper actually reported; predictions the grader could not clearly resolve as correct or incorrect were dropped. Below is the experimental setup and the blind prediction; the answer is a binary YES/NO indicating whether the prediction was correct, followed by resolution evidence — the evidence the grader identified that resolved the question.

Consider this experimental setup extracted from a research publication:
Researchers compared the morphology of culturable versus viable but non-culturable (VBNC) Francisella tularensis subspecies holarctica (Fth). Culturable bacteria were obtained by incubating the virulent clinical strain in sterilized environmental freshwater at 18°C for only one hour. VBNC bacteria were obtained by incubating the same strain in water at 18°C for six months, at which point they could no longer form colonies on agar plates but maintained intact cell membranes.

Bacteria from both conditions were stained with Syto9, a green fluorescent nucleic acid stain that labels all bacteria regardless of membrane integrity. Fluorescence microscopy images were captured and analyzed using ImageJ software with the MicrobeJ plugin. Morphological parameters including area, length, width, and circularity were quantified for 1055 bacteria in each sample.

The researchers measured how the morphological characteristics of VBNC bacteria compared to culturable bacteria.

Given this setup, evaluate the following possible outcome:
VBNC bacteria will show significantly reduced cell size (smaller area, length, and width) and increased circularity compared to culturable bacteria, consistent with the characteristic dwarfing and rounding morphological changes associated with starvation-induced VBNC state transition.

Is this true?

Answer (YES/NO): NO